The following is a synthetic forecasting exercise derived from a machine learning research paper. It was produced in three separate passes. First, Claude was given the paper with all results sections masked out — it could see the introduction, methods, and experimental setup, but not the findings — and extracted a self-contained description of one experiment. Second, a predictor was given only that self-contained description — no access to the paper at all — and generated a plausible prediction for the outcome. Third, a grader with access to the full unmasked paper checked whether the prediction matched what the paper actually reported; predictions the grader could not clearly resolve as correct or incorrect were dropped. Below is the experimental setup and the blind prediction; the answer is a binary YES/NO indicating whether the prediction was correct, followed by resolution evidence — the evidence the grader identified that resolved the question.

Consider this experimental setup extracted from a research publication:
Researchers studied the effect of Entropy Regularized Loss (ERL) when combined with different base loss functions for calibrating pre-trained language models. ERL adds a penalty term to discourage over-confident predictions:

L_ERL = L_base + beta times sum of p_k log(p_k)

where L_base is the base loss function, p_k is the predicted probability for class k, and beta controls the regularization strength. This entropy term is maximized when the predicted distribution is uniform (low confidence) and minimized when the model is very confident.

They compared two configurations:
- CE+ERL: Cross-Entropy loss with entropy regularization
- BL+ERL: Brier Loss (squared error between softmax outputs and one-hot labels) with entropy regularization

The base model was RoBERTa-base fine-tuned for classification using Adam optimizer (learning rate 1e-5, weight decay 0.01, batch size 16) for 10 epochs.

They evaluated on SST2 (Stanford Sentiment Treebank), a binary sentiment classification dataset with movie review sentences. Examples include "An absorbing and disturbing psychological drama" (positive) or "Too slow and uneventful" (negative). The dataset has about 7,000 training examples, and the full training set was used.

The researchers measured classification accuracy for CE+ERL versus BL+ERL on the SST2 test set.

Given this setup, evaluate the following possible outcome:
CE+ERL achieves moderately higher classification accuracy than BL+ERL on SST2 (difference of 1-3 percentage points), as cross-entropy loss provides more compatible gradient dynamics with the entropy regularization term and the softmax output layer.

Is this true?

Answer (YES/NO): NO